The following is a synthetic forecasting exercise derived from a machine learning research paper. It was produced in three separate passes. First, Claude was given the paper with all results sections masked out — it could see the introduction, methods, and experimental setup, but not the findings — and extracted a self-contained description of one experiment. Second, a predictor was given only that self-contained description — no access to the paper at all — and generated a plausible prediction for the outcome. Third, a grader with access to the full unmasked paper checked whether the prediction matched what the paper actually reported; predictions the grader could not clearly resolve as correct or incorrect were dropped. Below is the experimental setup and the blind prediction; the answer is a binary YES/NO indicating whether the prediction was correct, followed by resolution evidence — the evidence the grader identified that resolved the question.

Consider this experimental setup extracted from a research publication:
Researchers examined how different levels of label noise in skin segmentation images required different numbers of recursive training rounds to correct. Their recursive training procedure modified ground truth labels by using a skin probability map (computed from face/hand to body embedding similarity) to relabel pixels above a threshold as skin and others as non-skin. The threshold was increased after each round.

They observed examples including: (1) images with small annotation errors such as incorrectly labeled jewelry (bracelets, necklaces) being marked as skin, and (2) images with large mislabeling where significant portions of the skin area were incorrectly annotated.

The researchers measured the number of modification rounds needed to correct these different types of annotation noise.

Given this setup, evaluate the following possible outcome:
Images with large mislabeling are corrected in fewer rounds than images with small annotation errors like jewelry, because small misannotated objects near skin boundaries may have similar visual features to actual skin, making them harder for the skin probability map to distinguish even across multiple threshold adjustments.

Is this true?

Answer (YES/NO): NO